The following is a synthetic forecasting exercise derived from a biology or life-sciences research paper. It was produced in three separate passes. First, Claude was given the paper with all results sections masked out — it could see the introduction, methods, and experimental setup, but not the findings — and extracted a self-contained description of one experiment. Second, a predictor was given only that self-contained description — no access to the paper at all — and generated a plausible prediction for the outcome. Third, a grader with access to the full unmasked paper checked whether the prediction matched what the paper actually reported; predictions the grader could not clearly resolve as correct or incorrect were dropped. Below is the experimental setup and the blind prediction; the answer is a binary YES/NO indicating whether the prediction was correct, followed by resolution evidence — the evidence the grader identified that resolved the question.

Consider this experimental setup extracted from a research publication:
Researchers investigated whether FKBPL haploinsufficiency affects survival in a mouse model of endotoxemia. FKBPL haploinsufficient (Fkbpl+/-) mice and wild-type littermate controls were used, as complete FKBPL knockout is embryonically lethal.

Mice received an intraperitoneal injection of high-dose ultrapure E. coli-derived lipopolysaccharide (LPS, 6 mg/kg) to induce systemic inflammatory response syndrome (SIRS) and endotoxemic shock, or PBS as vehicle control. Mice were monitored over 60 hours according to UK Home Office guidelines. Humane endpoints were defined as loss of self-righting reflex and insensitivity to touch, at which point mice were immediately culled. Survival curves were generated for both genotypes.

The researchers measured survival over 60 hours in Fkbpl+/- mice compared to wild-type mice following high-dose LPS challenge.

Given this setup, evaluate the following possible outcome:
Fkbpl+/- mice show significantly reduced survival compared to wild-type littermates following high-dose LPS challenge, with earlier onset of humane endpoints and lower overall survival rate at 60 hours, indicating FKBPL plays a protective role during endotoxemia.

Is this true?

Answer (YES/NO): YES